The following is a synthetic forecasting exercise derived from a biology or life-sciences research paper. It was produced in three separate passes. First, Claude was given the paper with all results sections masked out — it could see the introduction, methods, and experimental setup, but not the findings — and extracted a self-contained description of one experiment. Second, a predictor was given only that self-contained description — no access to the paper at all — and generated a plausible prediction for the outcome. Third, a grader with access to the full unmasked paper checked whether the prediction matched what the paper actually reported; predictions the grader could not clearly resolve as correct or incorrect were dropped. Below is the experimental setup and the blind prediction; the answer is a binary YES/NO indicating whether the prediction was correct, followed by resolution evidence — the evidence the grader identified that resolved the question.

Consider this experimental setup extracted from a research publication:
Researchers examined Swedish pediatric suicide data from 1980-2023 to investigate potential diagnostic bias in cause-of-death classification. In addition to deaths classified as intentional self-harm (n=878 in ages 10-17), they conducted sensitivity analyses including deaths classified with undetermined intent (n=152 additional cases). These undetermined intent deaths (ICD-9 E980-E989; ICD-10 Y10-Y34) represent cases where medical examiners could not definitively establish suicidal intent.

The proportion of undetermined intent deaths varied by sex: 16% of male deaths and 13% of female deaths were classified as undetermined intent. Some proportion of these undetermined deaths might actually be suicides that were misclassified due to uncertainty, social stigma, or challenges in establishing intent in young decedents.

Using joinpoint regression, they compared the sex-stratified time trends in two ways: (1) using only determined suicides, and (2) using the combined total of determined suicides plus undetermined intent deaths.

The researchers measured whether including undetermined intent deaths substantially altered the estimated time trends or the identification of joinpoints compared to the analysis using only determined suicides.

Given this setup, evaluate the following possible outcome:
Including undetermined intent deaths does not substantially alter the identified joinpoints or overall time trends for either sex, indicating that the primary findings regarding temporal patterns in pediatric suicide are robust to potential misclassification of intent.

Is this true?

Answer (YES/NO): YES